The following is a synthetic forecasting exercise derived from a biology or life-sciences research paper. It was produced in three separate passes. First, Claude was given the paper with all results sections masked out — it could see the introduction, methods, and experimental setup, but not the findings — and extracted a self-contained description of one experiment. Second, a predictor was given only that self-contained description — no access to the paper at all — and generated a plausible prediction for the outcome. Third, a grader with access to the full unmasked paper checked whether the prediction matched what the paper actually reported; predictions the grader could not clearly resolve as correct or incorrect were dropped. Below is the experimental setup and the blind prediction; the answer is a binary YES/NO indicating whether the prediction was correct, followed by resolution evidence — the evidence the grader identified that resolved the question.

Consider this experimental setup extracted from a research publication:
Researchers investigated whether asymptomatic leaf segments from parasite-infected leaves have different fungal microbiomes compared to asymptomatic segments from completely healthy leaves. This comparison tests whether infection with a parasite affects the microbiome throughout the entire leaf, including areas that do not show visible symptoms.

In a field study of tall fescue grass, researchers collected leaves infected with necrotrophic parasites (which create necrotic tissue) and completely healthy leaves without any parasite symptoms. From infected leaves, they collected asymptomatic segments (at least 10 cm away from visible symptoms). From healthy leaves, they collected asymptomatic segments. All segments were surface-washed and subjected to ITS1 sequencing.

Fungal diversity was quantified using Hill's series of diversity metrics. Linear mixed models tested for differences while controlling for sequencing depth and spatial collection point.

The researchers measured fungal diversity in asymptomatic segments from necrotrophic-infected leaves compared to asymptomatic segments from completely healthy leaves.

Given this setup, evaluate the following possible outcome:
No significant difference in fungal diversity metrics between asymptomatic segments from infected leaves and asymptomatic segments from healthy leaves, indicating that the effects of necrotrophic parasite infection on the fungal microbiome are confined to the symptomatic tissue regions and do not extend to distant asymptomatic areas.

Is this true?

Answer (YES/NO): YES